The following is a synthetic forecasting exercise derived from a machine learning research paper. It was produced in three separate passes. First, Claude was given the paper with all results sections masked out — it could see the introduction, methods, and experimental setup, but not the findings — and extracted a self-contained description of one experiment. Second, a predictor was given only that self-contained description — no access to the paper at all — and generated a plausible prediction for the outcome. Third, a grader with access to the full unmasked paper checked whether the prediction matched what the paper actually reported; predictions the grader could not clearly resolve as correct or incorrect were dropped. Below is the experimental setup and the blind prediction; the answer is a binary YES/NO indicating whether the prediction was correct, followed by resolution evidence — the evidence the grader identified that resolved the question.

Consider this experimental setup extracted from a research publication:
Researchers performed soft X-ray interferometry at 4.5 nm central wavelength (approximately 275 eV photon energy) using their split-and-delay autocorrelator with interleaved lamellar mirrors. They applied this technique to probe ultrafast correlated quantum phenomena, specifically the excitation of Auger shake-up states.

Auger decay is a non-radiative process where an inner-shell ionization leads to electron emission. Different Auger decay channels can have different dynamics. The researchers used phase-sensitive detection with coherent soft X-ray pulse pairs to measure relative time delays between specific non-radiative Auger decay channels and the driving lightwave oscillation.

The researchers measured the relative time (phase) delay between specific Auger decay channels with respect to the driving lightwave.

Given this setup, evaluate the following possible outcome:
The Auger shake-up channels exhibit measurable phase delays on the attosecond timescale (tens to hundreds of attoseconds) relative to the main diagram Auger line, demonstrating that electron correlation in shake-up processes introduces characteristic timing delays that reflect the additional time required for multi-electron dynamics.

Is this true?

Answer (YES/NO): NO